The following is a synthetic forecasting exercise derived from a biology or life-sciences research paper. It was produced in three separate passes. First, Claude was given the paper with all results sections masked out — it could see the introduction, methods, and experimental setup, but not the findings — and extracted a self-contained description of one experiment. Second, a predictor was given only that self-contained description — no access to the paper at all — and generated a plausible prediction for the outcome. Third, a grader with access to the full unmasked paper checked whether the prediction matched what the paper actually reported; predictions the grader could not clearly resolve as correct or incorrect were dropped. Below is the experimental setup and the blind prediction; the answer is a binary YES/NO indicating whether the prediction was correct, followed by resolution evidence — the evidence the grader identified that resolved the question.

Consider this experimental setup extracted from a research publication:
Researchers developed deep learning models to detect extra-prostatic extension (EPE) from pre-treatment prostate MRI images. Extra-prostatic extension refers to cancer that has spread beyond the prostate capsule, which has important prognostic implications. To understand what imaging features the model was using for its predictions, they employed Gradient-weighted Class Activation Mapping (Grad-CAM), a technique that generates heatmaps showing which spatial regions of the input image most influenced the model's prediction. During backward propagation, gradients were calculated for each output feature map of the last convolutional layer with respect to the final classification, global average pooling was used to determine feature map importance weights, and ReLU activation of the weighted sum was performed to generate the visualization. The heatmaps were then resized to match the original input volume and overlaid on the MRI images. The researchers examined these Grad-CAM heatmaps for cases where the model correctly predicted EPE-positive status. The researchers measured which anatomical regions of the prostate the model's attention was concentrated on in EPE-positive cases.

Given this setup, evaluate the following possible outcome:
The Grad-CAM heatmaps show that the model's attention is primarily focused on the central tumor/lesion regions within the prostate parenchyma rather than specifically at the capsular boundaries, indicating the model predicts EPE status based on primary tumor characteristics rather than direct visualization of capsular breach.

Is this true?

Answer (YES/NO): NO